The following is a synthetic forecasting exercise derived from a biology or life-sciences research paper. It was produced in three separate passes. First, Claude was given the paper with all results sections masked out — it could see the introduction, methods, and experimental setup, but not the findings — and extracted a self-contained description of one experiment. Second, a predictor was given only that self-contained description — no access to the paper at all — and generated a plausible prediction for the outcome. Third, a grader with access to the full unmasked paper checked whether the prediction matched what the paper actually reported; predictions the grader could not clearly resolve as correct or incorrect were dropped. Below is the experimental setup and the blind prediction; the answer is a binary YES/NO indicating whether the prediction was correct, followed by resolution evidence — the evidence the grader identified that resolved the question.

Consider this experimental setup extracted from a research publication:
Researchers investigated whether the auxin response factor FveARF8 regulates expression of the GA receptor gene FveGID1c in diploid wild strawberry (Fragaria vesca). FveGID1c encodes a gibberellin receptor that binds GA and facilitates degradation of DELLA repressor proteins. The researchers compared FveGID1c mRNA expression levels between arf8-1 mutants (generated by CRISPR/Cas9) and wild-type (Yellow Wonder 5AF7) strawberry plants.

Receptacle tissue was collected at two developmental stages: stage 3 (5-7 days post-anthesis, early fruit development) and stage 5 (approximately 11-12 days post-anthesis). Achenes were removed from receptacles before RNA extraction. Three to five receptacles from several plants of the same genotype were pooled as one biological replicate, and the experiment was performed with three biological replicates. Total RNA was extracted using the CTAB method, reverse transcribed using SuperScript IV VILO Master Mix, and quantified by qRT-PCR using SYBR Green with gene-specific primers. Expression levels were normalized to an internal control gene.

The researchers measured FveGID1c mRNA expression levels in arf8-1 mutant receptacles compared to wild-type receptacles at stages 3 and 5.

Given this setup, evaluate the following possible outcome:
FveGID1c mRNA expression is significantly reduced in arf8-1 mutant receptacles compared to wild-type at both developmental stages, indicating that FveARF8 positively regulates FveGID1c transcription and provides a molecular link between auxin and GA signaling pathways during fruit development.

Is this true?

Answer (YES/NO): NO